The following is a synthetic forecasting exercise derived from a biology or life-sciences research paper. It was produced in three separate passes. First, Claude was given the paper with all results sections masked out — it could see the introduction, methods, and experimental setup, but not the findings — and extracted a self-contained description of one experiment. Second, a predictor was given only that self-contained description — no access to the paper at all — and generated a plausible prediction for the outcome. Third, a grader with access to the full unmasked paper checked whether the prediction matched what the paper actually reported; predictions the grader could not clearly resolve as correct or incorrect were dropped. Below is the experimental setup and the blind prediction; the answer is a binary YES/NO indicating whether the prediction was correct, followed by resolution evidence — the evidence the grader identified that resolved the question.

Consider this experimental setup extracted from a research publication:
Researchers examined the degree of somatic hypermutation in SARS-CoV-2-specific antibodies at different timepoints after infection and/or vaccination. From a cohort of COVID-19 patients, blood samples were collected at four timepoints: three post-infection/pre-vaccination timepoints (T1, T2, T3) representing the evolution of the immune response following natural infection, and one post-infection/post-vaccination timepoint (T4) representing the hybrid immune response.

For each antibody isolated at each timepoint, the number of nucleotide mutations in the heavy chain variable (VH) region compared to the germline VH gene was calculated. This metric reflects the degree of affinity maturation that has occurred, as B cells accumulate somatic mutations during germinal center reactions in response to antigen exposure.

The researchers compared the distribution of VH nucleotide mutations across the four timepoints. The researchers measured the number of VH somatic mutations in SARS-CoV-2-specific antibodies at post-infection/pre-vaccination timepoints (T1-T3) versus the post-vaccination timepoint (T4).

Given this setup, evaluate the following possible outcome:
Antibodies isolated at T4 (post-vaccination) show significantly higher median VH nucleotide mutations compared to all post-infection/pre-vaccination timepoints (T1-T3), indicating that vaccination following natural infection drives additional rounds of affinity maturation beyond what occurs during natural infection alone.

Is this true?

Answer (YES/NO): YES